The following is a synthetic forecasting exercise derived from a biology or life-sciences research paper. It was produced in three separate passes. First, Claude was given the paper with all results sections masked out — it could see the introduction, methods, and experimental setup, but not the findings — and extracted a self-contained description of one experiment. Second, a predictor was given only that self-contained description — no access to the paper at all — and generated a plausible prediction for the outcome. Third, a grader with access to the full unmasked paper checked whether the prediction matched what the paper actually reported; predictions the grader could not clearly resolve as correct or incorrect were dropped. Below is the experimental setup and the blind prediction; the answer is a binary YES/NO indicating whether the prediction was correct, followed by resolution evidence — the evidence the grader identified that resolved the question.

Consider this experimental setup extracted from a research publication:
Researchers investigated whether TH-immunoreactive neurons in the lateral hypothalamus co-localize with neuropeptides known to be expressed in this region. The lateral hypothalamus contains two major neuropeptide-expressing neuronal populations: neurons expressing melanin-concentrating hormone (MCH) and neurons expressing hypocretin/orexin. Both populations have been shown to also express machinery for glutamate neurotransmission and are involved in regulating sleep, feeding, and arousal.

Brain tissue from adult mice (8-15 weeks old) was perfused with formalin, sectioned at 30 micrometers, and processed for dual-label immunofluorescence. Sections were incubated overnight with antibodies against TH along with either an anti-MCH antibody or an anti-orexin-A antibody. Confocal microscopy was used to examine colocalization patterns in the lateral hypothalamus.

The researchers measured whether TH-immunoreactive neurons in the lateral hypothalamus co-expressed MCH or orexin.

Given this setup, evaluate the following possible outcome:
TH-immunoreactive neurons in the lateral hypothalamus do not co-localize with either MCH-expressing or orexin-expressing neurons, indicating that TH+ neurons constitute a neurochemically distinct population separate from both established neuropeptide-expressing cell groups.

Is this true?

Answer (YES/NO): YES